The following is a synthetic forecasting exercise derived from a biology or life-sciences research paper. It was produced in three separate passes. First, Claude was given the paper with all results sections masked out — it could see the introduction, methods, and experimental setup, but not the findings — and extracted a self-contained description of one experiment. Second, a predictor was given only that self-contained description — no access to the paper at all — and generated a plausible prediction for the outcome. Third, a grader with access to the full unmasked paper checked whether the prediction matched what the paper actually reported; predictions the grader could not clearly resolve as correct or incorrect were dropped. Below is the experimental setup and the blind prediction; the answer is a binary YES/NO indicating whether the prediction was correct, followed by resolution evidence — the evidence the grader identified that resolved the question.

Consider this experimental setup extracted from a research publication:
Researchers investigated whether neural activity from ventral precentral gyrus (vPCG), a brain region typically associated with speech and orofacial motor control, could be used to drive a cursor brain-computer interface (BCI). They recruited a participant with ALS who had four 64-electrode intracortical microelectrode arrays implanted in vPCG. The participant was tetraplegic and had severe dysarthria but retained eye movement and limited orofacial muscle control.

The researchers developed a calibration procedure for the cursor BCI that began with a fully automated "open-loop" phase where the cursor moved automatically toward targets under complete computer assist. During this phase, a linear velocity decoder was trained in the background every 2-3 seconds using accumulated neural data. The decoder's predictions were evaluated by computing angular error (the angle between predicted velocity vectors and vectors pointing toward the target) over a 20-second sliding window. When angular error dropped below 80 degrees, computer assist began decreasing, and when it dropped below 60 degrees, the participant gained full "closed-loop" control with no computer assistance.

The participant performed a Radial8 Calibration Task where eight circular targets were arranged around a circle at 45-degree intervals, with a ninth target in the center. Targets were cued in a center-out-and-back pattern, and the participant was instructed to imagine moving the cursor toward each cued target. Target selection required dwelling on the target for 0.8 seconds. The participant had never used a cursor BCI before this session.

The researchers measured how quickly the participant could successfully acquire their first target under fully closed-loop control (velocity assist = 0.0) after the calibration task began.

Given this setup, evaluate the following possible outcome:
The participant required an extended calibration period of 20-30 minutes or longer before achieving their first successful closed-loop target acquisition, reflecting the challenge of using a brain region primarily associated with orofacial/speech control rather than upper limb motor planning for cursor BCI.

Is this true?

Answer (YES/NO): NO